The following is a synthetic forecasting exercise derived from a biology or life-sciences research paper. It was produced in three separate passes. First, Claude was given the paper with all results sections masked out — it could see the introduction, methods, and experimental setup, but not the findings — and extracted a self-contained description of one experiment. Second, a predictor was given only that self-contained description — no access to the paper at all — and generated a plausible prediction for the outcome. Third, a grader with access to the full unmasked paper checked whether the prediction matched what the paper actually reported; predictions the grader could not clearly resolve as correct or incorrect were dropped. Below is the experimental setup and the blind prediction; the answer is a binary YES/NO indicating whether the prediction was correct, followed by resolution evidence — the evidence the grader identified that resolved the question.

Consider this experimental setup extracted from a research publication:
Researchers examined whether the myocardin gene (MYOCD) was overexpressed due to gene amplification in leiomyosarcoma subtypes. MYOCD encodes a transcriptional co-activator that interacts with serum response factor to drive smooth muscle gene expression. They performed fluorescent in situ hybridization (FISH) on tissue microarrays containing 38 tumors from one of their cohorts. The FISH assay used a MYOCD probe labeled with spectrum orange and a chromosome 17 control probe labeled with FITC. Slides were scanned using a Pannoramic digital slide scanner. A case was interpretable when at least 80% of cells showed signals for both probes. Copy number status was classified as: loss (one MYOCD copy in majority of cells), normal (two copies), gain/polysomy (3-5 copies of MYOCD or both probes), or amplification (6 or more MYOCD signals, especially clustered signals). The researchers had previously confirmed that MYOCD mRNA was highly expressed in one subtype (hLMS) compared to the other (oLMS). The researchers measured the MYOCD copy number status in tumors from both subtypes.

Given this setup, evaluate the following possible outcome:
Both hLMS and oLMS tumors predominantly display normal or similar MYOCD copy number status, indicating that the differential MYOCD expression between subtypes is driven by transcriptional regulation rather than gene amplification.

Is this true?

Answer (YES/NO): NO